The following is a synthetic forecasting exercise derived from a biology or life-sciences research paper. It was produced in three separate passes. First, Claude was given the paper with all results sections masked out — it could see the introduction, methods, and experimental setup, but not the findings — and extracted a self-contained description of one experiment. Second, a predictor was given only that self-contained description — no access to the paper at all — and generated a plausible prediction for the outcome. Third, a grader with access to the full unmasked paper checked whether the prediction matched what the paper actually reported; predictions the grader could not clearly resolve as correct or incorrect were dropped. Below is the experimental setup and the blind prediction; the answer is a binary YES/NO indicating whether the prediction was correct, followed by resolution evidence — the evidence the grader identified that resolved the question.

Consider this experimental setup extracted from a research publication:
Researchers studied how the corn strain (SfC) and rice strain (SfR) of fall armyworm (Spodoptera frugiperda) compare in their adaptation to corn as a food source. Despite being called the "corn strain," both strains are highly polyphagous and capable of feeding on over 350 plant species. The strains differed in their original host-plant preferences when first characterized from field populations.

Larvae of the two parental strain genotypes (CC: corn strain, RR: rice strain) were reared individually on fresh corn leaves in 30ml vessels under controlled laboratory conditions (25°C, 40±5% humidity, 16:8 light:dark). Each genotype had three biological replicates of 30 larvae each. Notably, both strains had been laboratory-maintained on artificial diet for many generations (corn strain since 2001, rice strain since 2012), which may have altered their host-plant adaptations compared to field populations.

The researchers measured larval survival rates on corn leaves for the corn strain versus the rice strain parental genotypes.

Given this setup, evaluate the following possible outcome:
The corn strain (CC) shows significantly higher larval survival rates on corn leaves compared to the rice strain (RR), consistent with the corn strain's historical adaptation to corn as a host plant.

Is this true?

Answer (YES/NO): YES